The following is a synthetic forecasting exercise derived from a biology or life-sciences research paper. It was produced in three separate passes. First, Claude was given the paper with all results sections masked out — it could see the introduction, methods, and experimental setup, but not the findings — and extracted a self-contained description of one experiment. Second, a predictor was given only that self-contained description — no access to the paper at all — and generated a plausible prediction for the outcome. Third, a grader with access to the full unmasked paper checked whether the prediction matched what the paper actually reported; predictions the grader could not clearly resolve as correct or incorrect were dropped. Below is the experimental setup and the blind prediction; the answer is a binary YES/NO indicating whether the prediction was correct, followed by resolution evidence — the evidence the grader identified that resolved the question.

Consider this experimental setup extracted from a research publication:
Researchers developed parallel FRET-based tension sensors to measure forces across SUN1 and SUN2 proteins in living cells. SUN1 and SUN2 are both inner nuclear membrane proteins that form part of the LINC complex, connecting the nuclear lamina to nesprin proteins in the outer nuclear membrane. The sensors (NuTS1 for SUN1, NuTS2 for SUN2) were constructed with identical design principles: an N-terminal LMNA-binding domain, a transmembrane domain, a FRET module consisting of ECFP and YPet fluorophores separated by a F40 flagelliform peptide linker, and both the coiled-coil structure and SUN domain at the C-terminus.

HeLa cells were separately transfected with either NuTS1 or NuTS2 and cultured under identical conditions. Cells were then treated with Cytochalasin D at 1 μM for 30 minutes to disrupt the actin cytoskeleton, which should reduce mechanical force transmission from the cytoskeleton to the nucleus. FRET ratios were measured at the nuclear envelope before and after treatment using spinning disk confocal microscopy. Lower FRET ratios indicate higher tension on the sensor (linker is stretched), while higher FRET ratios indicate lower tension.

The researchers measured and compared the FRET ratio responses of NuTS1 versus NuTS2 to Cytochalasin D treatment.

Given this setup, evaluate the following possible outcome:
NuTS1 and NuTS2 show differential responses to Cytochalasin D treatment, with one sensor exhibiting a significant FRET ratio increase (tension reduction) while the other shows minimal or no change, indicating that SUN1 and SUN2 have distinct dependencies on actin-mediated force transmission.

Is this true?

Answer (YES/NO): NO